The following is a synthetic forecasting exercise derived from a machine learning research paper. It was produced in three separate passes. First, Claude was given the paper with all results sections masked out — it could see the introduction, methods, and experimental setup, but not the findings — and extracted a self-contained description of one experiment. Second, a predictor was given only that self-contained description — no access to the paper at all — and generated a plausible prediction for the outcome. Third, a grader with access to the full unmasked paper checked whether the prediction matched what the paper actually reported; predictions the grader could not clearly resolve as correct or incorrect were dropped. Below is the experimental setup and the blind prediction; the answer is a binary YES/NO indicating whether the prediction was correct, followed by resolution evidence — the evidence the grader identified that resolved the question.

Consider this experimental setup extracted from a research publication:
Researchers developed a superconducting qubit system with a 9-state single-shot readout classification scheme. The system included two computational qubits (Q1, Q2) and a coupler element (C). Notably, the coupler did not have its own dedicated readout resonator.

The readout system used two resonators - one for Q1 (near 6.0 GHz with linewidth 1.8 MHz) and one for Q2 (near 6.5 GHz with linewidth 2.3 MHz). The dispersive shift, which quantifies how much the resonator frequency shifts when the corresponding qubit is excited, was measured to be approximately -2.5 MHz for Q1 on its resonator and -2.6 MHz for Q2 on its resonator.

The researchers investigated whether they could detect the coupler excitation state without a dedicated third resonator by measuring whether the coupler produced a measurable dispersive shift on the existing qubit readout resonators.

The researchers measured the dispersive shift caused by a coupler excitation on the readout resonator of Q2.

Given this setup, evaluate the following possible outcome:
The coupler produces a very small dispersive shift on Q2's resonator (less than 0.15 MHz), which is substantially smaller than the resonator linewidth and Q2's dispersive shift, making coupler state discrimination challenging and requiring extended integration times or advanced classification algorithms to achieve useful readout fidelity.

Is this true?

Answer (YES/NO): NO